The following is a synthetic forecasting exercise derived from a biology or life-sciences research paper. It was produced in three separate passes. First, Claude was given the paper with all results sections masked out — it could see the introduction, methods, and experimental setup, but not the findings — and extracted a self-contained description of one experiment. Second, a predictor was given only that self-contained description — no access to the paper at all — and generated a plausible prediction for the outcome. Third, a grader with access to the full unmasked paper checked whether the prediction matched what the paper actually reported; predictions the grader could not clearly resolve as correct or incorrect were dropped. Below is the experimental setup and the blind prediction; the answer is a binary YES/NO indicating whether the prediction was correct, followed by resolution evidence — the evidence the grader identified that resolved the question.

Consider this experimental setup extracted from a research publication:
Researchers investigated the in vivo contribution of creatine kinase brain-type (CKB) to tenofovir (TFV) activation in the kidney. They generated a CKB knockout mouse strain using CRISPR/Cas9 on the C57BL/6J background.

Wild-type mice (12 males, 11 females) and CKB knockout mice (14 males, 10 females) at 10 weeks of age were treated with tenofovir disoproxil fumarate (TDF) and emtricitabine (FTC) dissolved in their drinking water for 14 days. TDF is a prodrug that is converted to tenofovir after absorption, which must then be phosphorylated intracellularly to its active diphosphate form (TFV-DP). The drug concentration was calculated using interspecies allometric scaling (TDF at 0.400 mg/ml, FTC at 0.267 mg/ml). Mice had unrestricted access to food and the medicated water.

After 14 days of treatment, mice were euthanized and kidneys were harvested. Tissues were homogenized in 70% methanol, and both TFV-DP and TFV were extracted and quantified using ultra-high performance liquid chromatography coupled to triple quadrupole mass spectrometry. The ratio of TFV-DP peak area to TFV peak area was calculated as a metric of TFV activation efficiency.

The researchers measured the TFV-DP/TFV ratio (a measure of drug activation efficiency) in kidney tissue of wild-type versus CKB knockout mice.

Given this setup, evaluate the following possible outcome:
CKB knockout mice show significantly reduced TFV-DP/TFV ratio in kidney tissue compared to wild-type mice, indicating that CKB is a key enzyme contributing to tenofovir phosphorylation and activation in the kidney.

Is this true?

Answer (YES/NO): NO